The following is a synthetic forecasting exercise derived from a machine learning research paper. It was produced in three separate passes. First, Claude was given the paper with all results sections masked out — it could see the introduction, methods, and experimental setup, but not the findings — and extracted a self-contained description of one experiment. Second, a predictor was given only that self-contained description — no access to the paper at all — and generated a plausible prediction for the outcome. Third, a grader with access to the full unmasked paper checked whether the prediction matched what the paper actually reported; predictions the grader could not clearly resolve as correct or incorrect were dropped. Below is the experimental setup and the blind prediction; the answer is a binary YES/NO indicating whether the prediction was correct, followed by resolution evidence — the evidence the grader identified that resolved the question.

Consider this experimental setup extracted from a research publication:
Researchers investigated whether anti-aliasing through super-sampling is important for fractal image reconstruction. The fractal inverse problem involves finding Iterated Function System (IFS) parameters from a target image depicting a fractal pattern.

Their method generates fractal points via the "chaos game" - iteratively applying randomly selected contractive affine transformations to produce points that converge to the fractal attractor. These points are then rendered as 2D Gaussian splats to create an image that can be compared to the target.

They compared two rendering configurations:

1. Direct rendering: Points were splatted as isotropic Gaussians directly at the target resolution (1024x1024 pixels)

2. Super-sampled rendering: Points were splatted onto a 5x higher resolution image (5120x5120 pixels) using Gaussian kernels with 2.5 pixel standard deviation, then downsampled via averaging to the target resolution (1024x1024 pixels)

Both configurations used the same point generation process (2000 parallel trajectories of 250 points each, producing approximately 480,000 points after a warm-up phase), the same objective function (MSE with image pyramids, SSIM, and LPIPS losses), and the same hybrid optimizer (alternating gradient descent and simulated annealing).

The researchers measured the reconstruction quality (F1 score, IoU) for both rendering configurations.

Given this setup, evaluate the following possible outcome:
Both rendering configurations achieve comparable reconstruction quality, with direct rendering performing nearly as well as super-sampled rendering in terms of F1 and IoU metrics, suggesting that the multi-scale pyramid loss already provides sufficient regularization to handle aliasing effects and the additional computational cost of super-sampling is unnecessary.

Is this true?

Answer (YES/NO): NO